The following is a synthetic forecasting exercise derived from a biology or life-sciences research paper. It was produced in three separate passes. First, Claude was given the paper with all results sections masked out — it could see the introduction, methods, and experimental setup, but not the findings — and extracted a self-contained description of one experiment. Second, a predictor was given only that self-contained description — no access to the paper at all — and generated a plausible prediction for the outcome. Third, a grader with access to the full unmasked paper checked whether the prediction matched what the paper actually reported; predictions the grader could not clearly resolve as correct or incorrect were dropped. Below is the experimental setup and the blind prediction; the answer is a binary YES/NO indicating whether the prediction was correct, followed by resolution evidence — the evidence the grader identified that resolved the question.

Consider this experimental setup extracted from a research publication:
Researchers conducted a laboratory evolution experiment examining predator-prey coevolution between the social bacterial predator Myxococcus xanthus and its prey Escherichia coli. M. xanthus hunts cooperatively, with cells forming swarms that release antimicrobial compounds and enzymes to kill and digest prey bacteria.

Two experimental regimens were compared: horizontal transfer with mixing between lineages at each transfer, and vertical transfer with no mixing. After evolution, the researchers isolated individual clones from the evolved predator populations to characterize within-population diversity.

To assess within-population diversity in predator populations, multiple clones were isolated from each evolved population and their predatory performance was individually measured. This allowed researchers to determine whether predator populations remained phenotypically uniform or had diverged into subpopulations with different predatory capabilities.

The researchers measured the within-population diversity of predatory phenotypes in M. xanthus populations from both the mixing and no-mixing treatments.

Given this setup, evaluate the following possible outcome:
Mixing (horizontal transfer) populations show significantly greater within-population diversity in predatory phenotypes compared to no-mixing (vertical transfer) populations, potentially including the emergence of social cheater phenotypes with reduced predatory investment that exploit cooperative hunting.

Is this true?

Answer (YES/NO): NO